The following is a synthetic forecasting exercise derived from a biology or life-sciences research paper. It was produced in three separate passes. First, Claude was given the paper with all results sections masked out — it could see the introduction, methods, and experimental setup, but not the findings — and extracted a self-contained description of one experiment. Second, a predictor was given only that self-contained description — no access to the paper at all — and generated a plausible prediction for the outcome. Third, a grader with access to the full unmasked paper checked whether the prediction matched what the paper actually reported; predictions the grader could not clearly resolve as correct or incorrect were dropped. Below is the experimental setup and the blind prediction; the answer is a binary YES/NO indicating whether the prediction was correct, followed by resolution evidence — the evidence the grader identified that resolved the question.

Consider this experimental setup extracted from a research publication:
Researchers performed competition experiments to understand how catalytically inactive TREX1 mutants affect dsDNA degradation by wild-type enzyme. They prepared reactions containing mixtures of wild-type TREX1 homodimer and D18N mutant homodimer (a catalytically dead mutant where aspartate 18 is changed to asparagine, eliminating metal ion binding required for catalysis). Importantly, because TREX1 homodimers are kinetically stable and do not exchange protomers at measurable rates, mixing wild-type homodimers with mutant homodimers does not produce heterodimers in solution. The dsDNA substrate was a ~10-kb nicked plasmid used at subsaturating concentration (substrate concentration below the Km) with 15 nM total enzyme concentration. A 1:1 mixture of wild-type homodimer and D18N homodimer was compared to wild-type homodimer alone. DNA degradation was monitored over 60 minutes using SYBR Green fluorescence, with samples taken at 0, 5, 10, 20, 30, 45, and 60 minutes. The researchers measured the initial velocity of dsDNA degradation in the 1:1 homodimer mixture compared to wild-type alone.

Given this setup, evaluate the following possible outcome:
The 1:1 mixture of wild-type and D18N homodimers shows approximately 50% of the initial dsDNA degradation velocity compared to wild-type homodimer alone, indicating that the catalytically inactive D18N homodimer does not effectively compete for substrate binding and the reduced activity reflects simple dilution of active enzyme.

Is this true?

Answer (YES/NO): NO